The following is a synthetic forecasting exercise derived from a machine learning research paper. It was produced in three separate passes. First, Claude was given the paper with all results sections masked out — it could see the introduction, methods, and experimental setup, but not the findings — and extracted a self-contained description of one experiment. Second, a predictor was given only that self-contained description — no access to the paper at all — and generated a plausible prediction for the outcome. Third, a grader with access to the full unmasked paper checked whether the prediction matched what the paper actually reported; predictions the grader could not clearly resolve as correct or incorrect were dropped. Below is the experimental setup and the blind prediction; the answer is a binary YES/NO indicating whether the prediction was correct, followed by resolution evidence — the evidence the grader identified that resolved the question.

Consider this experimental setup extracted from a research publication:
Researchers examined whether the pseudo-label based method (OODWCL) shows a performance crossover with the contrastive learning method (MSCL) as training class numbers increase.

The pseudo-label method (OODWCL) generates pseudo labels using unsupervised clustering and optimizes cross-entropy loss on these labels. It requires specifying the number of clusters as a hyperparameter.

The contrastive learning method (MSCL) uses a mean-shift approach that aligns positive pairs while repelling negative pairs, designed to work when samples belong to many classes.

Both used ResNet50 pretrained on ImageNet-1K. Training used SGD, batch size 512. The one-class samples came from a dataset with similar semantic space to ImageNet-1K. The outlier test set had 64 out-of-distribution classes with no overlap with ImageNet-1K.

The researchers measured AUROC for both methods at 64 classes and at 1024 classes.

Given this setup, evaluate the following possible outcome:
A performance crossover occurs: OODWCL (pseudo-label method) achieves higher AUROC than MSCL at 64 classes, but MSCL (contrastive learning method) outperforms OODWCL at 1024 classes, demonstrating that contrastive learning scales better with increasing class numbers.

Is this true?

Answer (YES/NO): YES